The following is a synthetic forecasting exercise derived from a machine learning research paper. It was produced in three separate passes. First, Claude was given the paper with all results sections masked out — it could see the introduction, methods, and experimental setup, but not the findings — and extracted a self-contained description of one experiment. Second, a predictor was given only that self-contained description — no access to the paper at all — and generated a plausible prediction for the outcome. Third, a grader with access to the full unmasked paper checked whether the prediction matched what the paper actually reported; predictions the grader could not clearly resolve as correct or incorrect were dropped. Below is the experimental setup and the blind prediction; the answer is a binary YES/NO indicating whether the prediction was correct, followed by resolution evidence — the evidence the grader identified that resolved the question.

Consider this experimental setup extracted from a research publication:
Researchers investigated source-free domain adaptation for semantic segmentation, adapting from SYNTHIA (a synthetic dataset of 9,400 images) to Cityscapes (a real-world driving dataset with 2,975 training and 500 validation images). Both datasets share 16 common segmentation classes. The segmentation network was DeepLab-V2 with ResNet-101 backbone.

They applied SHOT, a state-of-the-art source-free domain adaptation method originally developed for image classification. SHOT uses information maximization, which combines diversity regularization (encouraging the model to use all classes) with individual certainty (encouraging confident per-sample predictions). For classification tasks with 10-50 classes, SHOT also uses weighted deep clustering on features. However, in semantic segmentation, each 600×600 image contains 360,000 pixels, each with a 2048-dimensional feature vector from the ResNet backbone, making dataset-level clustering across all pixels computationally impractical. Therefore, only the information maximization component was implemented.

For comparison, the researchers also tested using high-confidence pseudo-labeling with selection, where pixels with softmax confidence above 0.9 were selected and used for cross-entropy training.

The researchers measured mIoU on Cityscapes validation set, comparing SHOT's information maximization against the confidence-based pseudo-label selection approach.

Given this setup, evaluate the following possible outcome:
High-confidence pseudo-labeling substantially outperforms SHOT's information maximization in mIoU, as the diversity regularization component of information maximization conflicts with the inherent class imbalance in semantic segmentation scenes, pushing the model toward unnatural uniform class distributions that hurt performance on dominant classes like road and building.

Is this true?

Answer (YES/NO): YES